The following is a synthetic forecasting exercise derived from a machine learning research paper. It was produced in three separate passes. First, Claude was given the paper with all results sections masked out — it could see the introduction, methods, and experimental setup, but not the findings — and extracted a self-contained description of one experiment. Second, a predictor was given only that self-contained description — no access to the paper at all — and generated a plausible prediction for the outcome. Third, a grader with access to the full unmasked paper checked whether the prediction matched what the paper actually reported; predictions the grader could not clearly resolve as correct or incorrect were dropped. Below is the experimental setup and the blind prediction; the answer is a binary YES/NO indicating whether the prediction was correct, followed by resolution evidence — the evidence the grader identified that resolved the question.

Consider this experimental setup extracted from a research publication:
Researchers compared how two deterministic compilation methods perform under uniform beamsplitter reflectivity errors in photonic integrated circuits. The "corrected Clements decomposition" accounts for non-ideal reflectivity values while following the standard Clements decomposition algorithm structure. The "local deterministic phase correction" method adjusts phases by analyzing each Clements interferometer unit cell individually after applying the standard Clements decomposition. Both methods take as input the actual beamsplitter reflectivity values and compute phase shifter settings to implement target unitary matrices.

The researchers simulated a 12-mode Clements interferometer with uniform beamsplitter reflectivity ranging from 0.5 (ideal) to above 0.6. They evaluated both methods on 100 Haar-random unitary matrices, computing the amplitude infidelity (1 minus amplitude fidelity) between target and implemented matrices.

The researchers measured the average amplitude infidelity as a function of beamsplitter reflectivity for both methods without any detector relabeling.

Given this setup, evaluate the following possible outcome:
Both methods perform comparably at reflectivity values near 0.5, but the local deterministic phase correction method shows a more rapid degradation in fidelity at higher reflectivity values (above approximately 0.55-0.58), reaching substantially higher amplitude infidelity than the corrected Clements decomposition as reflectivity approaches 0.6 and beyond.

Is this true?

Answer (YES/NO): NO